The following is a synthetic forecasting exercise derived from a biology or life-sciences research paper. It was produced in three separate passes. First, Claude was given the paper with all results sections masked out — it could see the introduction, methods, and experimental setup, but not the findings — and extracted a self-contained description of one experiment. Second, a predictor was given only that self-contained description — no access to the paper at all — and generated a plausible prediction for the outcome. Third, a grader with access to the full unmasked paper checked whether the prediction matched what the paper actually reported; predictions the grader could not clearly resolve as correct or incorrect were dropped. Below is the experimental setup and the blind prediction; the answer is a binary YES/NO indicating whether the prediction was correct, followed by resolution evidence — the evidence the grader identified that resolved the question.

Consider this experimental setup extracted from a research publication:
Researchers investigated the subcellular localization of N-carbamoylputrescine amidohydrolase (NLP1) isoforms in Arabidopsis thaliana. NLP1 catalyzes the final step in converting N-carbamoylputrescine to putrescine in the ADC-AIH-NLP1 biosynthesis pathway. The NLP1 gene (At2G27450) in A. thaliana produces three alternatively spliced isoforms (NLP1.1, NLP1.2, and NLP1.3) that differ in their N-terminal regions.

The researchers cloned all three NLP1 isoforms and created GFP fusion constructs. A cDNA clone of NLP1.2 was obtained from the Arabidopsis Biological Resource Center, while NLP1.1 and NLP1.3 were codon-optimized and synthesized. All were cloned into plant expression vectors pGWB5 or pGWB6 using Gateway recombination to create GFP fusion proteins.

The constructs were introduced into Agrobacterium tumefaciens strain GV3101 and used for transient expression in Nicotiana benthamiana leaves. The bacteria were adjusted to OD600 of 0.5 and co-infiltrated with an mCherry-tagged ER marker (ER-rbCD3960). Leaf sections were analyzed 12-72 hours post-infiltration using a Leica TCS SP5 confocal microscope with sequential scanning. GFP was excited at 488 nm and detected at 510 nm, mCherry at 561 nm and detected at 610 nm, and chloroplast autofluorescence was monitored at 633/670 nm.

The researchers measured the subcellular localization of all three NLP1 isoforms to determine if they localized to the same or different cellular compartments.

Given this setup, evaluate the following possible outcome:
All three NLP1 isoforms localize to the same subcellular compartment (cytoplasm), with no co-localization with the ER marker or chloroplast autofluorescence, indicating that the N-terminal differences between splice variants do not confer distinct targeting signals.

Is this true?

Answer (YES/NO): NO